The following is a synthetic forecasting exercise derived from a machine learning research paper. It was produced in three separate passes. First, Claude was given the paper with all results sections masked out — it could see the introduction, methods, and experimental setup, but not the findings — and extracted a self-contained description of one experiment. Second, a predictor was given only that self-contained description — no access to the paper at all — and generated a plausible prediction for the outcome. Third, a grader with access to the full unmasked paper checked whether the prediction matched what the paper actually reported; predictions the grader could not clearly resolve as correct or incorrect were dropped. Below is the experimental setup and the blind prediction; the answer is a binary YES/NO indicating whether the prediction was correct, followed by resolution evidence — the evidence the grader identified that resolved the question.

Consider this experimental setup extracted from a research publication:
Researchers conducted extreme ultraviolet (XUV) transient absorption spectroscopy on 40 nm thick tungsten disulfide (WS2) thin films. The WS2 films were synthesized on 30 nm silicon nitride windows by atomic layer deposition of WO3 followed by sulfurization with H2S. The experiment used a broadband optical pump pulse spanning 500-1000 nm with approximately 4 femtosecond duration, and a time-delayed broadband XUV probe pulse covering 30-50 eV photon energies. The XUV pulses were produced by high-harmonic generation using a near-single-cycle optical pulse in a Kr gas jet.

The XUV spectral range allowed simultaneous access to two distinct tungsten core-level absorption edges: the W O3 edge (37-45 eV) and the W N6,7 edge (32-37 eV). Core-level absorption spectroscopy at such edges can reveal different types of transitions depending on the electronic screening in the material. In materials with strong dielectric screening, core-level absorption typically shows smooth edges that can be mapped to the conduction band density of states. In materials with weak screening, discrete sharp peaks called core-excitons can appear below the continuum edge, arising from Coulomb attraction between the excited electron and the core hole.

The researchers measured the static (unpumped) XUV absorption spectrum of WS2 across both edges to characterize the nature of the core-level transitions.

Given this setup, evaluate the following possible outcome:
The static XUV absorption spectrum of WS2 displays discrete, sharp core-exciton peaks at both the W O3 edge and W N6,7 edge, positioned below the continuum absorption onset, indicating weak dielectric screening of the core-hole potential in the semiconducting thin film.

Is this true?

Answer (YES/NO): NO